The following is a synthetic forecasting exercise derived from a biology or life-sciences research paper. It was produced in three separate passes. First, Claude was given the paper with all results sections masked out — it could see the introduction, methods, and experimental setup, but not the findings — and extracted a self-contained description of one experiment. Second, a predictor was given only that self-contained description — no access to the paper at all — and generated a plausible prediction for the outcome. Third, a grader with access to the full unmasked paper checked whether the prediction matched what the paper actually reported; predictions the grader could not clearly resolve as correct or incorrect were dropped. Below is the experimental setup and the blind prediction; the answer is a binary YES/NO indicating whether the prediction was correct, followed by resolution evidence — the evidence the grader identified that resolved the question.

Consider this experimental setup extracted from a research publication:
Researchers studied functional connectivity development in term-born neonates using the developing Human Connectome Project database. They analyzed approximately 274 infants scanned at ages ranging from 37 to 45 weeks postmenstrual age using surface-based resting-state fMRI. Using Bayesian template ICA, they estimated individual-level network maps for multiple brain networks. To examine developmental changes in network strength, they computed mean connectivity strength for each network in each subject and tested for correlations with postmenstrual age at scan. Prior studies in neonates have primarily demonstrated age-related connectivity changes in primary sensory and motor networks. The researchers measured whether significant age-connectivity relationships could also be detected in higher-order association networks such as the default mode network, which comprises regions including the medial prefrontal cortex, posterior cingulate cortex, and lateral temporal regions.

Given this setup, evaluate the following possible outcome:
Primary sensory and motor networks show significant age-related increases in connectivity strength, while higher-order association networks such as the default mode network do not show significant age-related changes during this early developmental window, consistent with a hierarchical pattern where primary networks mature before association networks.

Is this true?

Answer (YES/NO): NO